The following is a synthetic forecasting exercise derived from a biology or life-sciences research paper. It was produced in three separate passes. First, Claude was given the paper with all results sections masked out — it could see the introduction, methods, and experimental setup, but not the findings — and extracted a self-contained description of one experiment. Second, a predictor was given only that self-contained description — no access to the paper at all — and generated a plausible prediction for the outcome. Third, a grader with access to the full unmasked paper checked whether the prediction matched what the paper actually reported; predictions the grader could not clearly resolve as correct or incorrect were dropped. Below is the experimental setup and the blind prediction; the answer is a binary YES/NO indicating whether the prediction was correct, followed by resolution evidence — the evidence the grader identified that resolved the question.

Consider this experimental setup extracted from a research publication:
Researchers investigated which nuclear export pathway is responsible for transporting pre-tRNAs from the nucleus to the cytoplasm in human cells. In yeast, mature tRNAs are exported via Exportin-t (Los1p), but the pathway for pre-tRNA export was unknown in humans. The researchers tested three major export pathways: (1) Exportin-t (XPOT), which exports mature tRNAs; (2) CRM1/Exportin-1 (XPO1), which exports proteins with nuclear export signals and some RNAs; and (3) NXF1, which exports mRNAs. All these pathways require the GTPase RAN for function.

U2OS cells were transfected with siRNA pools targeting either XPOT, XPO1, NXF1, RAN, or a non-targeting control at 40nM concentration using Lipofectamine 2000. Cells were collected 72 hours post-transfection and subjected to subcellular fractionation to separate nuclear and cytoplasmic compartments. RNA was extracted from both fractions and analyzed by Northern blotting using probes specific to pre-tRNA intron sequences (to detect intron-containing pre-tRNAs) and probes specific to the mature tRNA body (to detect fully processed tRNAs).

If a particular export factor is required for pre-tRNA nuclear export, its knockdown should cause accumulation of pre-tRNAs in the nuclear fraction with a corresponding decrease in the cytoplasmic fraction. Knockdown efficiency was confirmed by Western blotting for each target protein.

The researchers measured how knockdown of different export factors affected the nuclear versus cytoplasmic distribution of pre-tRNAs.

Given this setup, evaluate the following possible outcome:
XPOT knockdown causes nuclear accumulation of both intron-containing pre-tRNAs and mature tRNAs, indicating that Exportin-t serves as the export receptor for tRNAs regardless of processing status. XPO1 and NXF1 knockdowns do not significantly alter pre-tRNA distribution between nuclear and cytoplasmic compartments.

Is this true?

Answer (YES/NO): NO